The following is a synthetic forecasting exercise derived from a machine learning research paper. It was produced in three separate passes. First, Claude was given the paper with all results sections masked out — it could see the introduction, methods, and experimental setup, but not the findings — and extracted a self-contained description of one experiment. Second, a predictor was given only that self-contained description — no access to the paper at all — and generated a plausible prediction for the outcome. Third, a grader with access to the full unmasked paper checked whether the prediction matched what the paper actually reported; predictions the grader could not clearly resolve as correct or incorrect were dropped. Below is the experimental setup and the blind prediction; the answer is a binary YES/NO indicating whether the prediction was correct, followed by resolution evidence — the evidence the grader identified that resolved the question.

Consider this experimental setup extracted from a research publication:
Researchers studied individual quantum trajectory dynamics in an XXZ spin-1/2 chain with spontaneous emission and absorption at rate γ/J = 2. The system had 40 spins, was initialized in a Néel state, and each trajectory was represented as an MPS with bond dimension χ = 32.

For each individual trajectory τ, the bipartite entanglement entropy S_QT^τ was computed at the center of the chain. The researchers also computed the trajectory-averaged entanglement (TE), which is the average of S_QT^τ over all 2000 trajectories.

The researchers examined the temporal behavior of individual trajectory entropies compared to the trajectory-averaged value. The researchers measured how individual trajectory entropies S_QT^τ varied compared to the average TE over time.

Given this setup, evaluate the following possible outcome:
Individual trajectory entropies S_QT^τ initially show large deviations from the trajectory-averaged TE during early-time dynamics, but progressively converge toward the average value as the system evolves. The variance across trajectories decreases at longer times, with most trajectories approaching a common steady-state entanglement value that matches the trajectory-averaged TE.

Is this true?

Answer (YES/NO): NO